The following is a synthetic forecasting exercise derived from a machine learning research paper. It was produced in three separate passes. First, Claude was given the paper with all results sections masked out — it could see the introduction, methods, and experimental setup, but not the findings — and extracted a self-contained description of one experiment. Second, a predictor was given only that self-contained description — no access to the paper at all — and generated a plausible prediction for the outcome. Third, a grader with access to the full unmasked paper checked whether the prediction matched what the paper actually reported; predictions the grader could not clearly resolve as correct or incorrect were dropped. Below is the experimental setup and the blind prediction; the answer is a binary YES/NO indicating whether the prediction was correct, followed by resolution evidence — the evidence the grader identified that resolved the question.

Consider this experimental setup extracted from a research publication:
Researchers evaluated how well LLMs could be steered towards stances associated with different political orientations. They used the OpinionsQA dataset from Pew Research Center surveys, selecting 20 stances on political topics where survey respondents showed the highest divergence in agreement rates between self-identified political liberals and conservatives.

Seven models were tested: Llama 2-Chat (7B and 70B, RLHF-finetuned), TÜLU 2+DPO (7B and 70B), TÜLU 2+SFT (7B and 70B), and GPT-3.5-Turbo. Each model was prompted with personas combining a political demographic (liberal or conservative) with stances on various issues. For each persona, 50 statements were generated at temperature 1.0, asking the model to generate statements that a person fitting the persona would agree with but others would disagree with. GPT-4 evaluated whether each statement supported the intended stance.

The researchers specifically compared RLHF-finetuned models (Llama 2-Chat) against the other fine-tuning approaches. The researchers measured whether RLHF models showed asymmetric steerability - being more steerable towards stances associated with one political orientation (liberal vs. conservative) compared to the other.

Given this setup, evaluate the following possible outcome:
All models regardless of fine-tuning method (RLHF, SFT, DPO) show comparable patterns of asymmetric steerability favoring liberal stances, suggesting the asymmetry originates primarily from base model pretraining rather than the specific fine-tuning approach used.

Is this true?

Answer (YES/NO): NO